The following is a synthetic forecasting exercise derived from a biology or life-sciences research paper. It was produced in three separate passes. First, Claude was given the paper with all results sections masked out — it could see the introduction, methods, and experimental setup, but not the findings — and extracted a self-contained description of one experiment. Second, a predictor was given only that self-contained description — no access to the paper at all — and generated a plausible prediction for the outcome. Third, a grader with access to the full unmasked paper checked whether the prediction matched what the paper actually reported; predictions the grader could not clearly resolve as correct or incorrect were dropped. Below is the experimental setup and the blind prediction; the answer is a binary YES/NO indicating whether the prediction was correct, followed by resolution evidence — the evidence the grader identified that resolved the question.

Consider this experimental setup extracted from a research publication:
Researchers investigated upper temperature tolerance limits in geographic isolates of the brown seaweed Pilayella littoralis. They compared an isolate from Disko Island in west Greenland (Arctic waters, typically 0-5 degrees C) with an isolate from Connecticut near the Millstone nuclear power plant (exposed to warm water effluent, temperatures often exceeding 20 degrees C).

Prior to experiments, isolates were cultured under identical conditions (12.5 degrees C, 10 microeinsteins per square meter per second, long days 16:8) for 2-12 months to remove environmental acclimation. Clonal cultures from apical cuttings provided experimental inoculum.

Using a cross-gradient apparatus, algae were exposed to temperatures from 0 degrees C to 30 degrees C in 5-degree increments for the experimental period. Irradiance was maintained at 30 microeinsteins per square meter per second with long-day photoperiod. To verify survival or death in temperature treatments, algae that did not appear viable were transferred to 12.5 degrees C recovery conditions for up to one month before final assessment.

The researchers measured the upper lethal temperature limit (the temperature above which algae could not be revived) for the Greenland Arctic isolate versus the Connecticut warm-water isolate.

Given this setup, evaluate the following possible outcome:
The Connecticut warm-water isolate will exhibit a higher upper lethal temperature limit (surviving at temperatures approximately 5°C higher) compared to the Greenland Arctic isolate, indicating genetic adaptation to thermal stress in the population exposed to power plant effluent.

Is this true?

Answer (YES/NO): YES